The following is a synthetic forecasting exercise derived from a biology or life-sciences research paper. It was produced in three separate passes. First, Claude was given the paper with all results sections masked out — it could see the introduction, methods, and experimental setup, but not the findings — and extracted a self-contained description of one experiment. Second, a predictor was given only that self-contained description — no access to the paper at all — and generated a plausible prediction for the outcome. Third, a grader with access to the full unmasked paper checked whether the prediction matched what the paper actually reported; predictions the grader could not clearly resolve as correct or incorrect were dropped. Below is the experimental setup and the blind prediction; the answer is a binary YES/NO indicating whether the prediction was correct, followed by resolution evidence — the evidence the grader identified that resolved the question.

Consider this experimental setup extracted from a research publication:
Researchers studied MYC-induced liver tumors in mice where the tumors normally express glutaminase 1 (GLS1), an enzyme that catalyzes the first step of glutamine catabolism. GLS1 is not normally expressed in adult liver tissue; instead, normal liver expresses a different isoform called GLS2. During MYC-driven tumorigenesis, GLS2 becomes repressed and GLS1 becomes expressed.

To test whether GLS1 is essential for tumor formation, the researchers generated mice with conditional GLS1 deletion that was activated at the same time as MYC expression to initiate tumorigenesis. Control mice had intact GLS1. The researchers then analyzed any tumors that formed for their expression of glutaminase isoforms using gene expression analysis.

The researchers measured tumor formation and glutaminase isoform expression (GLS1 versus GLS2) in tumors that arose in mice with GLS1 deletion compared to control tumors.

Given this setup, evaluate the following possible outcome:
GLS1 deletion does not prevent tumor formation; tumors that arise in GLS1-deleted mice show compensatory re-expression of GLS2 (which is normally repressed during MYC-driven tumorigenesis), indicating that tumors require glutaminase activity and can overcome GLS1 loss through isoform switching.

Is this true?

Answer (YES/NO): YES